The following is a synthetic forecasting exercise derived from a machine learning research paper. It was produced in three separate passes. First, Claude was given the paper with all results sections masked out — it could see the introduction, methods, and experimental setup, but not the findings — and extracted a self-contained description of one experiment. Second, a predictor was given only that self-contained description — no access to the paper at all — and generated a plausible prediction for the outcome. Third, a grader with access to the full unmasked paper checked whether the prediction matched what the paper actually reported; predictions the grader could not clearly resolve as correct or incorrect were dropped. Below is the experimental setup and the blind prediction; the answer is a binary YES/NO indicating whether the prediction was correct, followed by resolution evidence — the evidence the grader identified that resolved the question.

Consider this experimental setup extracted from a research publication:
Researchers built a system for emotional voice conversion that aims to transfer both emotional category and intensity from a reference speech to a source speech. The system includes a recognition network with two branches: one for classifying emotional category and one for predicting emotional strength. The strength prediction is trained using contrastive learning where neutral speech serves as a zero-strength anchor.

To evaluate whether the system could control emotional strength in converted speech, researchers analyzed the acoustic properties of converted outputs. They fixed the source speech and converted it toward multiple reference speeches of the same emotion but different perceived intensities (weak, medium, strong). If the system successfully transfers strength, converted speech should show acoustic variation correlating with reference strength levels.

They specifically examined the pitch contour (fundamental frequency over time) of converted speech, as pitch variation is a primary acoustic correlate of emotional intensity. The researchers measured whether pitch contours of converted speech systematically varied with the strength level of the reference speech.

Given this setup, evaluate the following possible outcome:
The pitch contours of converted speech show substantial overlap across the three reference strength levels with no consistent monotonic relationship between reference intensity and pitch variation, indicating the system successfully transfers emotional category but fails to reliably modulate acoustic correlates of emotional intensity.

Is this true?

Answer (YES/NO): NO